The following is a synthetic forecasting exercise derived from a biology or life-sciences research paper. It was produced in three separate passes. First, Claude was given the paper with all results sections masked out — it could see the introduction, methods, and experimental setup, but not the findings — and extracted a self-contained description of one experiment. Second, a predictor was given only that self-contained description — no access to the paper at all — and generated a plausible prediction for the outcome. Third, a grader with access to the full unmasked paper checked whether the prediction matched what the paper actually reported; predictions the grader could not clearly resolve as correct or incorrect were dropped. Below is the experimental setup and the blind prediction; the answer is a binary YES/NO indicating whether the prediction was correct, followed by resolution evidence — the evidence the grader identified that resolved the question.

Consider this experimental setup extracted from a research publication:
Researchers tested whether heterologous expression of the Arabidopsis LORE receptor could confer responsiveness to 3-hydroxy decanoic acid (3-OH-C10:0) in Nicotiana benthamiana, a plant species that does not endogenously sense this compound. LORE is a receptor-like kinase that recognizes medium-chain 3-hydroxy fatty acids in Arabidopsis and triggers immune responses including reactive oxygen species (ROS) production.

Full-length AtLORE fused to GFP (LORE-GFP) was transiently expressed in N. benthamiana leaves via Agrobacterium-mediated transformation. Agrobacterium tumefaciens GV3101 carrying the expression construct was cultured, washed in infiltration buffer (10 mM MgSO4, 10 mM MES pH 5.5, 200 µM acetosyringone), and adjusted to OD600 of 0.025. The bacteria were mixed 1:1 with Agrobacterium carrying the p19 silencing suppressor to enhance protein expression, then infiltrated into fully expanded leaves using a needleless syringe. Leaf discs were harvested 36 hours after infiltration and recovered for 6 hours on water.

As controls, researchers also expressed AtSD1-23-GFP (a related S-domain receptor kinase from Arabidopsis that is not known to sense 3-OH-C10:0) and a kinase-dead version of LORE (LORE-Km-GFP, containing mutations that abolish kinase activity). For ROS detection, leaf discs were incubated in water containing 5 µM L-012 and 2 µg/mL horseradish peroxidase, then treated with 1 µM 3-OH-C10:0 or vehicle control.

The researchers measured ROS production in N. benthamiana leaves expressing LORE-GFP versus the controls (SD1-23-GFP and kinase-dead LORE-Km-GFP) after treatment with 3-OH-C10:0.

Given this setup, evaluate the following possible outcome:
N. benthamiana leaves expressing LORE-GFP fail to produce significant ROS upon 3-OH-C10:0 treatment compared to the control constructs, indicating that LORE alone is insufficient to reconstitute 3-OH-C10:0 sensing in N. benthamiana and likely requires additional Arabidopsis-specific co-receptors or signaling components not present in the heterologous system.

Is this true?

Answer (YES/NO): NO